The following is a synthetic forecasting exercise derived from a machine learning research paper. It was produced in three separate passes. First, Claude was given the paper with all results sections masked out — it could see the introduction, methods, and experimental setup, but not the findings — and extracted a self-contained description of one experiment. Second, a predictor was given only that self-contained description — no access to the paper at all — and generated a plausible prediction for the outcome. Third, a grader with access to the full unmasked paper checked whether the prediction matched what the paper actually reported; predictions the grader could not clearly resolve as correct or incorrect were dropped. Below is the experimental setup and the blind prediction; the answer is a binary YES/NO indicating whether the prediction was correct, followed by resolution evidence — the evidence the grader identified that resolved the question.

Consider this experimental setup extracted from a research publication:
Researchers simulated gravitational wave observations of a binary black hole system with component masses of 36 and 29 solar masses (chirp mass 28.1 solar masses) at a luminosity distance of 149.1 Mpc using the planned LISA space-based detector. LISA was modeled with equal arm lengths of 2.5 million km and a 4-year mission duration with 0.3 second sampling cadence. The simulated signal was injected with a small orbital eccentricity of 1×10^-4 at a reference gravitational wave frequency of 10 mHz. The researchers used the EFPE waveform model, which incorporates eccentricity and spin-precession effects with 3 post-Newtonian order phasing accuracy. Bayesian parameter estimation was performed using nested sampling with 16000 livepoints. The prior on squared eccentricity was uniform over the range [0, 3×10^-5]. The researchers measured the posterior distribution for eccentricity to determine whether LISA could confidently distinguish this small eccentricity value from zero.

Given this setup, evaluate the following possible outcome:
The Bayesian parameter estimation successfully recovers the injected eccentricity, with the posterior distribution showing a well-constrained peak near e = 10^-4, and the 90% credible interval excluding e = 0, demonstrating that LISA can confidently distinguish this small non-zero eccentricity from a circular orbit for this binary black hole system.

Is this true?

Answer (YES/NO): NO